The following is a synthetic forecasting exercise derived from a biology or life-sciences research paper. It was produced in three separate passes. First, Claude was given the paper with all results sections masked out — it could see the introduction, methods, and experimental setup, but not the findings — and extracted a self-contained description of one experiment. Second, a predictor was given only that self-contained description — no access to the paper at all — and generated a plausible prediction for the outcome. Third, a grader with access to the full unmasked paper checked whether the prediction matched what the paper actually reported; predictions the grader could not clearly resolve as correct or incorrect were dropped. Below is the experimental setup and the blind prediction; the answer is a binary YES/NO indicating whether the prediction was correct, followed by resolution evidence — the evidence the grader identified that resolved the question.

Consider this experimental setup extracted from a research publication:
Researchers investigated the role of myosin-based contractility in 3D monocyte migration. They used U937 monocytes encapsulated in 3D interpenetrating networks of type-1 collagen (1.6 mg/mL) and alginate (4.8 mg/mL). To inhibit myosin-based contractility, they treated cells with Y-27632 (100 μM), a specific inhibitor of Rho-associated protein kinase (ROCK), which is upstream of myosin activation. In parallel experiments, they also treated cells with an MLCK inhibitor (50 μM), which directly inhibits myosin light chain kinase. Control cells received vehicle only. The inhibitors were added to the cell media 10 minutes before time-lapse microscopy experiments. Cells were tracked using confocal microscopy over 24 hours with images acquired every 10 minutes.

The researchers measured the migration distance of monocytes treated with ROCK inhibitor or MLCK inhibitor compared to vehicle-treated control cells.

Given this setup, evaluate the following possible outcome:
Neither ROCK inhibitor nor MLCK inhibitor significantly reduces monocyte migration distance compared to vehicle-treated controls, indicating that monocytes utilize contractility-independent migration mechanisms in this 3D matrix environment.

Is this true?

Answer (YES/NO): NO